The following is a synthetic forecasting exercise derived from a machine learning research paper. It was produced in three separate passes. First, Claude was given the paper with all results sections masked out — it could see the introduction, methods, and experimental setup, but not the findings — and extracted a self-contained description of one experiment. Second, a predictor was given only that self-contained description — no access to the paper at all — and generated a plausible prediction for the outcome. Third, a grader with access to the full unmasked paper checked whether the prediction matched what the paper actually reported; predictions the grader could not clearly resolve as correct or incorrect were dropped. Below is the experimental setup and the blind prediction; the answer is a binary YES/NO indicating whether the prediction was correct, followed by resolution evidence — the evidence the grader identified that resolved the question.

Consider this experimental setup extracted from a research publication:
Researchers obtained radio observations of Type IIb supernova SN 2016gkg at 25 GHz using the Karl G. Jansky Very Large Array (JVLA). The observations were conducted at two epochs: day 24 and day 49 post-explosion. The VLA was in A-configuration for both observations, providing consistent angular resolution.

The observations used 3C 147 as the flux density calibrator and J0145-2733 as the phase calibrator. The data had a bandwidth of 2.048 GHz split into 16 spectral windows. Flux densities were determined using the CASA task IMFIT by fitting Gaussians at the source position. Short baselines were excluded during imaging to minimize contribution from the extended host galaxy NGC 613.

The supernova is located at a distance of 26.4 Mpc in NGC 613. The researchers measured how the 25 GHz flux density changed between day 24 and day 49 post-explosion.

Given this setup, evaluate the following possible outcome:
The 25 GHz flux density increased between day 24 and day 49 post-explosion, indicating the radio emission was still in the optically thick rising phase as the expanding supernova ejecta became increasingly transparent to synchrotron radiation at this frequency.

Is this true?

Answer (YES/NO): NO